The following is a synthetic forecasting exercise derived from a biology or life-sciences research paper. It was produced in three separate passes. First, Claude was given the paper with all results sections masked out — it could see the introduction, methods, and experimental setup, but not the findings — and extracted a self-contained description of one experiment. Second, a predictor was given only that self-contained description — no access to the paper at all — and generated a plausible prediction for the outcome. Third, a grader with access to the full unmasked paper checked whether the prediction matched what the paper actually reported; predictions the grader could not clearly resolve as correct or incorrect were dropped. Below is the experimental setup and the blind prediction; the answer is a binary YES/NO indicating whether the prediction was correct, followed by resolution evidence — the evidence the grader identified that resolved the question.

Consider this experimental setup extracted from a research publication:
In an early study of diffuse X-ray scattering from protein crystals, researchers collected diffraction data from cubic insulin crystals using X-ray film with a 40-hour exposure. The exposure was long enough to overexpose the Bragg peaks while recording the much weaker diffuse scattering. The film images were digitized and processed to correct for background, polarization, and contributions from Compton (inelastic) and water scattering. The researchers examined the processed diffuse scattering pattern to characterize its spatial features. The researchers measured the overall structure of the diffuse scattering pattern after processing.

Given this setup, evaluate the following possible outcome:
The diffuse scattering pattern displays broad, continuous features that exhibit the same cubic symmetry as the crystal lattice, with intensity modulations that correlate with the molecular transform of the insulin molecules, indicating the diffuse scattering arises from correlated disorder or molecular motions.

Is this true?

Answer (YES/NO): NO